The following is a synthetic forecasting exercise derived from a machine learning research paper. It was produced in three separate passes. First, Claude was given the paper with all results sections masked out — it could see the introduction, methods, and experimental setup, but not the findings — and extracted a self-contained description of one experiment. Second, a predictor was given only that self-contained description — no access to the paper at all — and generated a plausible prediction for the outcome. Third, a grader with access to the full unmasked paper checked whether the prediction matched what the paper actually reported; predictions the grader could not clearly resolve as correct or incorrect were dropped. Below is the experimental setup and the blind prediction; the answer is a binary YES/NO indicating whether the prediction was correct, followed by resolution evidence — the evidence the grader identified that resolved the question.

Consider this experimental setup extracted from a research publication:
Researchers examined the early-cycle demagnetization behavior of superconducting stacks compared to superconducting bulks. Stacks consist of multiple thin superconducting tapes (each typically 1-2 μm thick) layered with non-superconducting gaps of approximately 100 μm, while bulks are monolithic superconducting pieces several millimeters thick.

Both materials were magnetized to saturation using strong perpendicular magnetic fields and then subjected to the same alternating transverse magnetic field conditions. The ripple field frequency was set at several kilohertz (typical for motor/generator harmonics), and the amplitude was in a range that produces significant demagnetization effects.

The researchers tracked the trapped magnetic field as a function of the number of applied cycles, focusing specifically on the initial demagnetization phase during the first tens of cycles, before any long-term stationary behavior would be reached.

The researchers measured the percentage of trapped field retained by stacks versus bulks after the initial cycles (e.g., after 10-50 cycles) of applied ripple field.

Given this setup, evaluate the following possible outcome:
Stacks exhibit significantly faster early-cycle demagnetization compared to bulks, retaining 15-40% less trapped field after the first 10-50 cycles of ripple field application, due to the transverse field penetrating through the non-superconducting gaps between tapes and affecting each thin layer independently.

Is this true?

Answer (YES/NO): NO